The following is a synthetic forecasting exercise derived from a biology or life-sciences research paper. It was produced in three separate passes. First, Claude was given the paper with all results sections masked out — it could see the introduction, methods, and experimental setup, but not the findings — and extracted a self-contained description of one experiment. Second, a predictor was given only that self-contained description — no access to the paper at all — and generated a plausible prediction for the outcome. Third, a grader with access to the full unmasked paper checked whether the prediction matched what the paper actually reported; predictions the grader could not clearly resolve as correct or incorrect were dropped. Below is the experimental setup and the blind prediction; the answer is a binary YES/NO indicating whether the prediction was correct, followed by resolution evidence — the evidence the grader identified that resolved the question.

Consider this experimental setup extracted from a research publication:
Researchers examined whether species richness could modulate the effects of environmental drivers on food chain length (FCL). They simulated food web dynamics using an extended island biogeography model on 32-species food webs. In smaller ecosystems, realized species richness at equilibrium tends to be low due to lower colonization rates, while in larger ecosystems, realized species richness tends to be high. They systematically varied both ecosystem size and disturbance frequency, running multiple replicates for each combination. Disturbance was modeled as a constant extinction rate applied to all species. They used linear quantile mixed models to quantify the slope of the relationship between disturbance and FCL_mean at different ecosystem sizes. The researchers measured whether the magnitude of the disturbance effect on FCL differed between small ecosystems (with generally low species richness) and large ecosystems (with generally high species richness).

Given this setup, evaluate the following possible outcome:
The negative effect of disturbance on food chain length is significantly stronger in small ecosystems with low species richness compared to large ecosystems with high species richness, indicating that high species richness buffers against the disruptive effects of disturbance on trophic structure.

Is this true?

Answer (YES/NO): YES